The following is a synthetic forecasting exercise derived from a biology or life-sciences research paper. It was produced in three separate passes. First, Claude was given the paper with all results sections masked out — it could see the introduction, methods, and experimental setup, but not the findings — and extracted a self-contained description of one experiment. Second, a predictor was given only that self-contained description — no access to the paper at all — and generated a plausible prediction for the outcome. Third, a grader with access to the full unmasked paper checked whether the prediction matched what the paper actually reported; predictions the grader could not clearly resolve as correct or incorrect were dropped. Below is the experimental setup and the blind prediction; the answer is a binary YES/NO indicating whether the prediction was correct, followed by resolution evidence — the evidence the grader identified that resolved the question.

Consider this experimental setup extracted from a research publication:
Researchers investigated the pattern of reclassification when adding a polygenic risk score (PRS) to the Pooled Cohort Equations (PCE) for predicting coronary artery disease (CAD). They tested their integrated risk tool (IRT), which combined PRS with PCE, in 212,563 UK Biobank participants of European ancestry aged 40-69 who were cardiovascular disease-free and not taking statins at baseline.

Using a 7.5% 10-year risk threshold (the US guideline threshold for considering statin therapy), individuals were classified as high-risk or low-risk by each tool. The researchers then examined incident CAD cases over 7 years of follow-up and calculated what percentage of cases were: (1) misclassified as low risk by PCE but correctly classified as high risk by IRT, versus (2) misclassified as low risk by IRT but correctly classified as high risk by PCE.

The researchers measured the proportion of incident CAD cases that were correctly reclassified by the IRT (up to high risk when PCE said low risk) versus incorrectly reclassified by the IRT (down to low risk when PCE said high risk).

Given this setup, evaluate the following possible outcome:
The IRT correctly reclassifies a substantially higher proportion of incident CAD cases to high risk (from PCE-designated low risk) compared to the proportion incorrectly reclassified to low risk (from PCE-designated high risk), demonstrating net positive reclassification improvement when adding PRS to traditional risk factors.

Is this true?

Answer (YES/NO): YES